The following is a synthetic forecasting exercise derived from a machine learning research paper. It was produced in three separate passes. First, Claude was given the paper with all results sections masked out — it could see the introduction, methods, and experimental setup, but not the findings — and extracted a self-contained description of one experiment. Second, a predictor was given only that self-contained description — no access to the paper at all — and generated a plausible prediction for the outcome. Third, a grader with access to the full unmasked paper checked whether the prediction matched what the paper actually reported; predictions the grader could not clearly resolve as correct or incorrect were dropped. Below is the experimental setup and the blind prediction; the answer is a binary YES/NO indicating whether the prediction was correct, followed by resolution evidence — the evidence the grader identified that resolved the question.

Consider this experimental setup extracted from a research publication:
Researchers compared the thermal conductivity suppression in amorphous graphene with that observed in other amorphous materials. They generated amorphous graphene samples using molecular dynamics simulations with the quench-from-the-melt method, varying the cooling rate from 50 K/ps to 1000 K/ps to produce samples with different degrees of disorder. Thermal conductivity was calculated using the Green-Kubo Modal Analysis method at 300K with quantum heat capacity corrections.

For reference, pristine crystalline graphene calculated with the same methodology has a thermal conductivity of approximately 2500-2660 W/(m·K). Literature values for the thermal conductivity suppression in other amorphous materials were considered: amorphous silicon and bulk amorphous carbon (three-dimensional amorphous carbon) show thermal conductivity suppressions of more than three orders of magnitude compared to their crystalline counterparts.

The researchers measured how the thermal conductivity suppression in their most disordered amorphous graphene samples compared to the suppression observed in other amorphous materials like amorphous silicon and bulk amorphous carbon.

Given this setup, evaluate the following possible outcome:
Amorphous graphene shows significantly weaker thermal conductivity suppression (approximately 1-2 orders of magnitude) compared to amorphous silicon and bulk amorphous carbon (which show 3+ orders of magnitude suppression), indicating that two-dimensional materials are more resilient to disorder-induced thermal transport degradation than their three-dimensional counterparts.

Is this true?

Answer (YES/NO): NO